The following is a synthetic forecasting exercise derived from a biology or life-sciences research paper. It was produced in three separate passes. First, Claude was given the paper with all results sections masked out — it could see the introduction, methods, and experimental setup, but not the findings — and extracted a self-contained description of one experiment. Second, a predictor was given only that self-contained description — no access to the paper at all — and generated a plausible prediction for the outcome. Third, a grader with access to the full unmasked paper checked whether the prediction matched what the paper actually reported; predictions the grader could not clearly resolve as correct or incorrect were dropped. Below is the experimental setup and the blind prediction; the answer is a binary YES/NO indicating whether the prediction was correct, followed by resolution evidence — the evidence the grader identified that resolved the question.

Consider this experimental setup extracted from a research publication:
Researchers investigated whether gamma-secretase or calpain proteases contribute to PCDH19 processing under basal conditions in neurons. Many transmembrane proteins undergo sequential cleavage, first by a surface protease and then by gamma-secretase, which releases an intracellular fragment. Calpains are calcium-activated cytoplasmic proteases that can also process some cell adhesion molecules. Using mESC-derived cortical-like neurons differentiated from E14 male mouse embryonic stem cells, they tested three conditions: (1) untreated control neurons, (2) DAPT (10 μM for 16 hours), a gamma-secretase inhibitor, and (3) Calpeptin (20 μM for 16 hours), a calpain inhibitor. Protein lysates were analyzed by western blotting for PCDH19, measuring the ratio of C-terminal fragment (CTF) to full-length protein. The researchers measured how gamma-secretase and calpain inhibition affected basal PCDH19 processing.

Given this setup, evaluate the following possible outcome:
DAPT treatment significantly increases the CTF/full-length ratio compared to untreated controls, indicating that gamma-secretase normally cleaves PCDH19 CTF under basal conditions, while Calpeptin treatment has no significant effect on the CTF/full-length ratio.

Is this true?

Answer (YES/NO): NO